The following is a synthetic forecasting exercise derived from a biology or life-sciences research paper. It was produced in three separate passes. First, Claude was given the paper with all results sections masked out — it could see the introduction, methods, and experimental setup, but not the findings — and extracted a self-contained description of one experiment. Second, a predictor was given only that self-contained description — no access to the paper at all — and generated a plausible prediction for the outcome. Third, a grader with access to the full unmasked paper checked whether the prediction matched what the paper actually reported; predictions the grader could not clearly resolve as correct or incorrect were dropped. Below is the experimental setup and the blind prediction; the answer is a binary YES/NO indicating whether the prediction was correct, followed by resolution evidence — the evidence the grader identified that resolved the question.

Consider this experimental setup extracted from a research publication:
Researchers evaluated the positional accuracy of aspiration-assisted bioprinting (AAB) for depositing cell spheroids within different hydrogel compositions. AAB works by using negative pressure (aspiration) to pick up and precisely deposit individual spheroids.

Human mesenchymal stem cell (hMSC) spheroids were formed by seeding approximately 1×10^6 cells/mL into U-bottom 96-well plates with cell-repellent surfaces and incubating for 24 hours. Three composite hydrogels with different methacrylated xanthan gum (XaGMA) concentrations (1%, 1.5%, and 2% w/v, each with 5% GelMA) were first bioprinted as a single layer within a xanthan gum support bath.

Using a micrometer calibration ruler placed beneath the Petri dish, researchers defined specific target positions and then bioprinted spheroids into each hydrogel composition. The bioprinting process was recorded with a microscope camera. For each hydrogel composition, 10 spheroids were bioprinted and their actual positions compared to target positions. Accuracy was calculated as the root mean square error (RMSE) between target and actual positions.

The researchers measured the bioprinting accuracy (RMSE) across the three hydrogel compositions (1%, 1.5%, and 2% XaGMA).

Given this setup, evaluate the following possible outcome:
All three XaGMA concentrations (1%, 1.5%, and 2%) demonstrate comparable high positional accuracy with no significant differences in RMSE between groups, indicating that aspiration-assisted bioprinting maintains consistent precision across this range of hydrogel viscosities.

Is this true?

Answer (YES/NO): NO